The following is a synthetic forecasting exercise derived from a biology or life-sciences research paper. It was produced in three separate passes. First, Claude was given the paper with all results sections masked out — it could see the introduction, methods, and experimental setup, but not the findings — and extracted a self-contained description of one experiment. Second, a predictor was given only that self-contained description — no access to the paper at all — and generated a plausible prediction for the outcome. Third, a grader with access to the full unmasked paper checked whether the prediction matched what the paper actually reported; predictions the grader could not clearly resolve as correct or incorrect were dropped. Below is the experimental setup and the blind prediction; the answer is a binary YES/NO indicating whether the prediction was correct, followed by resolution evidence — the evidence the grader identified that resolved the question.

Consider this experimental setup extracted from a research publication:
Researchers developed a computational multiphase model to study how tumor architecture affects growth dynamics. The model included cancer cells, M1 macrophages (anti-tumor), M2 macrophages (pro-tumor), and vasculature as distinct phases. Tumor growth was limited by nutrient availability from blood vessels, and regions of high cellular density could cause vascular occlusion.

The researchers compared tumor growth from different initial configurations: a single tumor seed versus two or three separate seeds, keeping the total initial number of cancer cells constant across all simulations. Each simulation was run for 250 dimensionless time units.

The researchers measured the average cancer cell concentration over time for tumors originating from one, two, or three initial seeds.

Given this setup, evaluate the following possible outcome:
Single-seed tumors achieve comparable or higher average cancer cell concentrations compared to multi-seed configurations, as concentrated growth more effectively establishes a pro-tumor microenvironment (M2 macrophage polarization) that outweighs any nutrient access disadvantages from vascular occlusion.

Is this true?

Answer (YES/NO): NO